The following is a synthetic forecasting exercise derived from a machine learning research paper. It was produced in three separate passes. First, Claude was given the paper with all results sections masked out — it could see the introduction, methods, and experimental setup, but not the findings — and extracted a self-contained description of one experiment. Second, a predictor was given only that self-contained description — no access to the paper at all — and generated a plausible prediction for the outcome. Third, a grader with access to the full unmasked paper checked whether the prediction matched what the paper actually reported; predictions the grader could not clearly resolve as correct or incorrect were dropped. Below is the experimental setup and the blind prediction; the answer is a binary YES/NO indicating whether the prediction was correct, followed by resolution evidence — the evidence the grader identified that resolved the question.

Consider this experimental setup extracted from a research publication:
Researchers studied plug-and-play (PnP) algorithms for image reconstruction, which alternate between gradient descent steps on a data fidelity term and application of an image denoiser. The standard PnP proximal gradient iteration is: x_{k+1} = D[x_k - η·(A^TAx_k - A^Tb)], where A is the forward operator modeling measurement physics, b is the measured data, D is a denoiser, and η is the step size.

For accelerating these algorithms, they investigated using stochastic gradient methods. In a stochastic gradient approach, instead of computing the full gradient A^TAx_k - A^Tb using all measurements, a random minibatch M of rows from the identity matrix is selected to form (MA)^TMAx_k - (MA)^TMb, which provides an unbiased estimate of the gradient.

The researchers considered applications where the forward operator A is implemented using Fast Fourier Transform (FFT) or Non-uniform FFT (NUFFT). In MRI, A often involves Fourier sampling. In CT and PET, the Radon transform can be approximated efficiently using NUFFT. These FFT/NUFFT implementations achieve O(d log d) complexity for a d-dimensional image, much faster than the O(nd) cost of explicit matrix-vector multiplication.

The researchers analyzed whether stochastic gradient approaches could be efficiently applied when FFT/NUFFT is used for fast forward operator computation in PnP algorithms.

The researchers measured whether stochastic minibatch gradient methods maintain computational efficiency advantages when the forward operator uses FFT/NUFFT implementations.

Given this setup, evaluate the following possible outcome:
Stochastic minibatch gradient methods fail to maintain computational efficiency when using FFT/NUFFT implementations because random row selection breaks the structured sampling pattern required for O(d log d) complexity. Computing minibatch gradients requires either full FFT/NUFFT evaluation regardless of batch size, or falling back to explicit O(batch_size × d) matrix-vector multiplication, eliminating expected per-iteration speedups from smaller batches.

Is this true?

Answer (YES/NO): YES